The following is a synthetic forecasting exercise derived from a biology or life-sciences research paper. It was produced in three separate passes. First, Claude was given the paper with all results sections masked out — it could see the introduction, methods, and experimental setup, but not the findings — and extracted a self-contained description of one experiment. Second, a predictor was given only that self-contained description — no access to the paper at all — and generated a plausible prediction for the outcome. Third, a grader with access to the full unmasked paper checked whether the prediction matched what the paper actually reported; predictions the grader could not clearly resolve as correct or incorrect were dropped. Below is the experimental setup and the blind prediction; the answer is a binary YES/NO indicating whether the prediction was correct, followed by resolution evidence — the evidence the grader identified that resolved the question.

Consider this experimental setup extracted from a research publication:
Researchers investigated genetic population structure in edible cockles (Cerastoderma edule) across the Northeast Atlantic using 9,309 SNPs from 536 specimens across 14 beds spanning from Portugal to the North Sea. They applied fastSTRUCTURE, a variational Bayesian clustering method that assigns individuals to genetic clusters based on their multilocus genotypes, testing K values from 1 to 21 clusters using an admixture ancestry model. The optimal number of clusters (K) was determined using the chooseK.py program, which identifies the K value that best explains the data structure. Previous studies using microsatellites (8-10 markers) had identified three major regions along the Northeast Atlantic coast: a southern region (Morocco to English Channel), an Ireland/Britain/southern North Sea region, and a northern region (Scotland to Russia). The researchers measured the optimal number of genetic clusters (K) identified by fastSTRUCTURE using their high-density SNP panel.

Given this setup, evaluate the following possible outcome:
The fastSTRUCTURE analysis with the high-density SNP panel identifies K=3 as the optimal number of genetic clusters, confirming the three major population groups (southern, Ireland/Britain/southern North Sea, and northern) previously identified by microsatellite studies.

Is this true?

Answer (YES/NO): NO